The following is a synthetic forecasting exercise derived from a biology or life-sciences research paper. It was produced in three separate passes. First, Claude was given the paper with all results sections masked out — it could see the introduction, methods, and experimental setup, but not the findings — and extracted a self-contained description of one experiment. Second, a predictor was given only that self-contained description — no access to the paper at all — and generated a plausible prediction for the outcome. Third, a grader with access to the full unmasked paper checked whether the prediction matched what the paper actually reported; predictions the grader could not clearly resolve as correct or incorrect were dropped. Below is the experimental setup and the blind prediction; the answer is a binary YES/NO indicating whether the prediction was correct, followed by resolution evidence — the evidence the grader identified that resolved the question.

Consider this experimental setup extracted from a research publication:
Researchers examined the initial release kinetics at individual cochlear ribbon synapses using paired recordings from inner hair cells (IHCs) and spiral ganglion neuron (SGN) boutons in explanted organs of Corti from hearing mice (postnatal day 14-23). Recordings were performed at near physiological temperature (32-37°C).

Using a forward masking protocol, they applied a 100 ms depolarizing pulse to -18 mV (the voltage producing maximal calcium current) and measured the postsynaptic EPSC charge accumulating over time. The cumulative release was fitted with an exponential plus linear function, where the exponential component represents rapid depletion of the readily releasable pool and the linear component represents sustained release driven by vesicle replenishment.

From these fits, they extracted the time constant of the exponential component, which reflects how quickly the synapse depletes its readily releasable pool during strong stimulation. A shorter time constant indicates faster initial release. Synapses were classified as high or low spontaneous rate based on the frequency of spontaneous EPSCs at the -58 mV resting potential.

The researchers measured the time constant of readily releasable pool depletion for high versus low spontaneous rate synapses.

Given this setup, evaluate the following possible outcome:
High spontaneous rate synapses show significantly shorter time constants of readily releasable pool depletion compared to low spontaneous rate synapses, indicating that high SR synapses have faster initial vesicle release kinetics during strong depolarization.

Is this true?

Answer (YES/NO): YES